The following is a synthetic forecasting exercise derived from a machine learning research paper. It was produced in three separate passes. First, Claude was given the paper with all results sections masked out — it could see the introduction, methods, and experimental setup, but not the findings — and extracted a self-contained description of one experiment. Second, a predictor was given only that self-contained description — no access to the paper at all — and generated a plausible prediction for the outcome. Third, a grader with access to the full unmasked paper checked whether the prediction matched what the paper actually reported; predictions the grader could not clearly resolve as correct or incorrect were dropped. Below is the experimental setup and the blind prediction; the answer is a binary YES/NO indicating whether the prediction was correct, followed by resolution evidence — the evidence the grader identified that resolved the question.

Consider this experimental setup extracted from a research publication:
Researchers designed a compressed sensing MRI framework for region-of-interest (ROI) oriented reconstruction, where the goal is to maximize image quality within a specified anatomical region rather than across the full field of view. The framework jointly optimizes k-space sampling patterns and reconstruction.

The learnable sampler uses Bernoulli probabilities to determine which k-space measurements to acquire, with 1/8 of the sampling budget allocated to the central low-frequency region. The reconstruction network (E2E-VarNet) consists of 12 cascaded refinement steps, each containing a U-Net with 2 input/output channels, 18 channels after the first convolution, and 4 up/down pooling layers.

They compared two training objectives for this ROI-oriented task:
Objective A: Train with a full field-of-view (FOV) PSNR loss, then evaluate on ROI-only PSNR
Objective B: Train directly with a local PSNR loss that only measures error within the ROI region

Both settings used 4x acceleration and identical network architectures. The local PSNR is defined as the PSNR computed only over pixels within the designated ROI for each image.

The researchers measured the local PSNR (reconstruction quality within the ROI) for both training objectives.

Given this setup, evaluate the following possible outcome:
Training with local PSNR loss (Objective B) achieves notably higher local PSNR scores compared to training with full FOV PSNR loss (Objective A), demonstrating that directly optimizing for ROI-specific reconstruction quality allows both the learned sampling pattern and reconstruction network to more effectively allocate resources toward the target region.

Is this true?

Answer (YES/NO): YES